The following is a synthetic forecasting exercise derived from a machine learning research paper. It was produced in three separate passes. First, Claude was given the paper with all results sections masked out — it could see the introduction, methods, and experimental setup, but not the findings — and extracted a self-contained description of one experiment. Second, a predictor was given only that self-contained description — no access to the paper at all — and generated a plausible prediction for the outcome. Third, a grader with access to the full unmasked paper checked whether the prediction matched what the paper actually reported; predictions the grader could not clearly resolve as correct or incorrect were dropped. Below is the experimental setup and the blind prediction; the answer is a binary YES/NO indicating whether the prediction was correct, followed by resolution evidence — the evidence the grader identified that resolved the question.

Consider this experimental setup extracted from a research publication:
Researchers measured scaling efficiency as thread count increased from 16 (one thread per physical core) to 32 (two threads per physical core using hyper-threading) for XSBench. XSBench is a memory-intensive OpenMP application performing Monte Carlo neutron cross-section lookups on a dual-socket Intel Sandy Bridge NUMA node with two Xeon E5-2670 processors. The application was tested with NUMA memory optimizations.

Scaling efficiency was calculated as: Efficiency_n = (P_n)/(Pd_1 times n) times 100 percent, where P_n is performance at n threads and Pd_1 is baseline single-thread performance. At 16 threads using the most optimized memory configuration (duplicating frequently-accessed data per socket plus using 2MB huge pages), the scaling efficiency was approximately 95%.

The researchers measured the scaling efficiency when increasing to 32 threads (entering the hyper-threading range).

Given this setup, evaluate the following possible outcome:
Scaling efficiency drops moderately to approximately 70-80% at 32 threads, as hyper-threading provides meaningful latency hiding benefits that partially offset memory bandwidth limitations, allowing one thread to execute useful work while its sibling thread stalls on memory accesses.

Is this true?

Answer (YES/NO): NO